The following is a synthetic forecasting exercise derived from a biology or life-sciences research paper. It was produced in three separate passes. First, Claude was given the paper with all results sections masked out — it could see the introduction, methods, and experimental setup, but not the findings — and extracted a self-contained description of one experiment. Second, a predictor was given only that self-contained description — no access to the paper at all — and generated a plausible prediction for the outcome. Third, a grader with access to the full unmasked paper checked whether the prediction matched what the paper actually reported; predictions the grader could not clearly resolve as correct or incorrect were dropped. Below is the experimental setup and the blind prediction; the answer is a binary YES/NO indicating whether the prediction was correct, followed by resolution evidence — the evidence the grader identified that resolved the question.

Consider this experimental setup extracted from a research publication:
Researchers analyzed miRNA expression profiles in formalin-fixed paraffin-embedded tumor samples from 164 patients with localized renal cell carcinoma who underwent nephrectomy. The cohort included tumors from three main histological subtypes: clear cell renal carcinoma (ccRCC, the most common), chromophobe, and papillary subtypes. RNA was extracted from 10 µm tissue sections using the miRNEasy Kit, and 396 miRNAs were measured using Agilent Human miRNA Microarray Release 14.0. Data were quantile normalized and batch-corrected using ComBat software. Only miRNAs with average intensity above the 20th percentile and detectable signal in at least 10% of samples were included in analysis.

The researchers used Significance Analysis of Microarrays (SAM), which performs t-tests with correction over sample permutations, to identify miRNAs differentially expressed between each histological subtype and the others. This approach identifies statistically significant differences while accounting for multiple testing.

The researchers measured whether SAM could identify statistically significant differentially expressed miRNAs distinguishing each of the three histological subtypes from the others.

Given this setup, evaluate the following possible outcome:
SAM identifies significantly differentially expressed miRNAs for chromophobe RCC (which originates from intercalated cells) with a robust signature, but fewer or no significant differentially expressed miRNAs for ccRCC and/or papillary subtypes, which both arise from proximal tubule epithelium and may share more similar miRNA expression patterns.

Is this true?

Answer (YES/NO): NO